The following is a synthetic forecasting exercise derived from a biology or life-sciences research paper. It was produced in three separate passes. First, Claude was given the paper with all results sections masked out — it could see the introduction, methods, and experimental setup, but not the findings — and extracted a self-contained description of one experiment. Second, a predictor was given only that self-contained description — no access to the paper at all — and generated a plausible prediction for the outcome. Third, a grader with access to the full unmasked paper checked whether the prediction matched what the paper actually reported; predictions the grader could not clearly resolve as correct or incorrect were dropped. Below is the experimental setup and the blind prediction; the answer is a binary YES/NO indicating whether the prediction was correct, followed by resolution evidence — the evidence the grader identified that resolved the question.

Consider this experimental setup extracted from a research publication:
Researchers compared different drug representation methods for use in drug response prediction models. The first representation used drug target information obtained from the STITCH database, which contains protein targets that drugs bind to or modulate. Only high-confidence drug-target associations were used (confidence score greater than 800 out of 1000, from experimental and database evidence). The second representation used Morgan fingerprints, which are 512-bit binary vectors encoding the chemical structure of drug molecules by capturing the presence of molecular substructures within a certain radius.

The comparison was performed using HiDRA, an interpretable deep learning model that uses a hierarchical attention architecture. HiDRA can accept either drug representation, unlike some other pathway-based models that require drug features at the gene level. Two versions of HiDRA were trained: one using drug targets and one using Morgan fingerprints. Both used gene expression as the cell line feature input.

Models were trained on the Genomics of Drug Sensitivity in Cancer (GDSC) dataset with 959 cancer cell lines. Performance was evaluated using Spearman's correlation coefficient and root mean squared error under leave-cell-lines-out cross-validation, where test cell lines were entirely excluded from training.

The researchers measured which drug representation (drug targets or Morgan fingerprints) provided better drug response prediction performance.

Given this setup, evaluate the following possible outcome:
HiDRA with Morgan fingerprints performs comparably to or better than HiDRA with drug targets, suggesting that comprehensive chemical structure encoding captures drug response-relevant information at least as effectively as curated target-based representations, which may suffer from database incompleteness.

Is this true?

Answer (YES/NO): YES